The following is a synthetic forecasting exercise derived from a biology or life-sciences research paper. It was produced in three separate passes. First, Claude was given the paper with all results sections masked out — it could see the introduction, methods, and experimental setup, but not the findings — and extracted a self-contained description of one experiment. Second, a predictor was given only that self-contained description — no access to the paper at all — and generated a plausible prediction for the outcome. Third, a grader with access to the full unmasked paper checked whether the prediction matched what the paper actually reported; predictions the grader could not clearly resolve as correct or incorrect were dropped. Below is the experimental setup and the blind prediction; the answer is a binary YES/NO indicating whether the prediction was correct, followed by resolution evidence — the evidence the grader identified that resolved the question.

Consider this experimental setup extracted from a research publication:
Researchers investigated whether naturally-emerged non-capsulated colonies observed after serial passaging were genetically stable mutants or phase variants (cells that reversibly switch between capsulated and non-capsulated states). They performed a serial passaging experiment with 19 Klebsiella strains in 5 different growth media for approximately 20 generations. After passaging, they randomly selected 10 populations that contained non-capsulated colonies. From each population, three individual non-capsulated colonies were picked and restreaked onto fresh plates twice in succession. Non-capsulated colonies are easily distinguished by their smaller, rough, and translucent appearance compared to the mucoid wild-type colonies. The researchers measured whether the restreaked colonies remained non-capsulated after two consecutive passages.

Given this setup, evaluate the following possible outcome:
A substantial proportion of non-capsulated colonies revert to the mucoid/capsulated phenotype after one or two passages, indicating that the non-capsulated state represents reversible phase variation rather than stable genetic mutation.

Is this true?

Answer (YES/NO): NO